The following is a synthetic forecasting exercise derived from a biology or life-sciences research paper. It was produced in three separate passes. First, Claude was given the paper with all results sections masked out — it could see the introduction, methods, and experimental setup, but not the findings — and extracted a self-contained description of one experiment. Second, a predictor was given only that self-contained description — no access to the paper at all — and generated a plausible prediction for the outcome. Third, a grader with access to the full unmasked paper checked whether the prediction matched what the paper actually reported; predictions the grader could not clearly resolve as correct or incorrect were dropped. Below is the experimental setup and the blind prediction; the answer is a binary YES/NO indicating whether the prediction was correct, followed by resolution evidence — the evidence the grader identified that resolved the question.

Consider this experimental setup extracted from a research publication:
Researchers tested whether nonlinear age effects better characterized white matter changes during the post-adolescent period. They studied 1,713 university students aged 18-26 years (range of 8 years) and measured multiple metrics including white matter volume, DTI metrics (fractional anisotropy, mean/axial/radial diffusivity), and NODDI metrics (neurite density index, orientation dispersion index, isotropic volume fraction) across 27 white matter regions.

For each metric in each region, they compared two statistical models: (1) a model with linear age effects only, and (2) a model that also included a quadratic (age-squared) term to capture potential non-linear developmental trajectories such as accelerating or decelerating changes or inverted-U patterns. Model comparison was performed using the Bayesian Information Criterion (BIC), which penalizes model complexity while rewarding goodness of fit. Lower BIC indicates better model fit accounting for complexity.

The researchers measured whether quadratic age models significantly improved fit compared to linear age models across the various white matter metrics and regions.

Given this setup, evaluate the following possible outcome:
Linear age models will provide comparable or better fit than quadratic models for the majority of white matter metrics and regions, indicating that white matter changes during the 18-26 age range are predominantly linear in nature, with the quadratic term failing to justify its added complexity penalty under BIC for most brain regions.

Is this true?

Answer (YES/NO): YES